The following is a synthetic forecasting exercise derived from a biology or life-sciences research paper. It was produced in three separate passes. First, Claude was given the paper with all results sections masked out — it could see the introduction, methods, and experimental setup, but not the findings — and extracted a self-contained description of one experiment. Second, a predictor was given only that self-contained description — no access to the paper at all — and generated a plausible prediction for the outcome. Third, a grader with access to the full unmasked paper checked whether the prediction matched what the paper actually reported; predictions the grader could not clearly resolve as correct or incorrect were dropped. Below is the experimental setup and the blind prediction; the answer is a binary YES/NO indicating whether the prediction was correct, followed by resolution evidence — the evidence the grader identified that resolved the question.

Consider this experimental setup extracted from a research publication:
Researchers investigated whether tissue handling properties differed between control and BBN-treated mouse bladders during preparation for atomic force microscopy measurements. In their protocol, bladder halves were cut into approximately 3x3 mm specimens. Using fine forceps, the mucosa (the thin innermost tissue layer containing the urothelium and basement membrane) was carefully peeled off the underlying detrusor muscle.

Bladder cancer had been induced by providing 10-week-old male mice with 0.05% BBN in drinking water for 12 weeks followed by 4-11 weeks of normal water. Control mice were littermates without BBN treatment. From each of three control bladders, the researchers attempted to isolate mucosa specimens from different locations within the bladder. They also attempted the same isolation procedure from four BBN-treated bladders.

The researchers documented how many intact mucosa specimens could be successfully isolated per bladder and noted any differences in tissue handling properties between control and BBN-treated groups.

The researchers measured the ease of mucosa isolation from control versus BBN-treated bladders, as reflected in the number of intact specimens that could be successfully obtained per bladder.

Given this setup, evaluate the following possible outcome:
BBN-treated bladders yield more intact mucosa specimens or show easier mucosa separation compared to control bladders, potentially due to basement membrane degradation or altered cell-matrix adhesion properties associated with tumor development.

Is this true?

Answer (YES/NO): NO